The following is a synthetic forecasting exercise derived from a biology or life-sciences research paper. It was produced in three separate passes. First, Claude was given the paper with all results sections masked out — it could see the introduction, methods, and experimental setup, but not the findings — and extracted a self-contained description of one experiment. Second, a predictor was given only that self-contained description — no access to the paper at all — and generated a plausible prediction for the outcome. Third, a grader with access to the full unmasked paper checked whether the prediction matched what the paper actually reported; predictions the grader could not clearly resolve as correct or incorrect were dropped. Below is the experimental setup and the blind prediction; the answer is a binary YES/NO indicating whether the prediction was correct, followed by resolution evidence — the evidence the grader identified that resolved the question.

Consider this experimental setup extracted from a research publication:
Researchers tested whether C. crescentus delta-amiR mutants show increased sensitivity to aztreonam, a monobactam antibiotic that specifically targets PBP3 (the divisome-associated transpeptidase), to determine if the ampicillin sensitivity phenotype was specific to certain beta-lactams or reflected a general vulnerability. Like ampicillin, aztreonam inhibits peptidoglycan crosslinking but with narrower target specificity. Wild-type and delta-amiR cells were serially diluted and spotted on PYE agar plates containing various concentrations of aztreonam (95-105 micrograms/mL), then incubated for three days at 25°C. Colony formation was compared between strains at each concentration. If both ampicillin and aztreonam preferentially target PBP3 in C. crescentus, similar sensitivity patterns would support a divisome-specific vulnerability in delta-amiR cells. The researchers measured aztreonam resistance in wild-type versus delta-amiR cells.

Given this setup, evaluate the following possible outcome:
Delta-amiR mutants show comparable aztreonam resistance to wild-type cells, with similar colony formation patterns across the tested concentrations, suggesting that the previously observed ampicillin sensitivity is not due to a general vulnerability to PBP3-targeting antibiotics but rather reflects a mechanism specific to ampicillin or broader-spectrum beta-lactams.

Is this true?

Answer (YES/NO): NO